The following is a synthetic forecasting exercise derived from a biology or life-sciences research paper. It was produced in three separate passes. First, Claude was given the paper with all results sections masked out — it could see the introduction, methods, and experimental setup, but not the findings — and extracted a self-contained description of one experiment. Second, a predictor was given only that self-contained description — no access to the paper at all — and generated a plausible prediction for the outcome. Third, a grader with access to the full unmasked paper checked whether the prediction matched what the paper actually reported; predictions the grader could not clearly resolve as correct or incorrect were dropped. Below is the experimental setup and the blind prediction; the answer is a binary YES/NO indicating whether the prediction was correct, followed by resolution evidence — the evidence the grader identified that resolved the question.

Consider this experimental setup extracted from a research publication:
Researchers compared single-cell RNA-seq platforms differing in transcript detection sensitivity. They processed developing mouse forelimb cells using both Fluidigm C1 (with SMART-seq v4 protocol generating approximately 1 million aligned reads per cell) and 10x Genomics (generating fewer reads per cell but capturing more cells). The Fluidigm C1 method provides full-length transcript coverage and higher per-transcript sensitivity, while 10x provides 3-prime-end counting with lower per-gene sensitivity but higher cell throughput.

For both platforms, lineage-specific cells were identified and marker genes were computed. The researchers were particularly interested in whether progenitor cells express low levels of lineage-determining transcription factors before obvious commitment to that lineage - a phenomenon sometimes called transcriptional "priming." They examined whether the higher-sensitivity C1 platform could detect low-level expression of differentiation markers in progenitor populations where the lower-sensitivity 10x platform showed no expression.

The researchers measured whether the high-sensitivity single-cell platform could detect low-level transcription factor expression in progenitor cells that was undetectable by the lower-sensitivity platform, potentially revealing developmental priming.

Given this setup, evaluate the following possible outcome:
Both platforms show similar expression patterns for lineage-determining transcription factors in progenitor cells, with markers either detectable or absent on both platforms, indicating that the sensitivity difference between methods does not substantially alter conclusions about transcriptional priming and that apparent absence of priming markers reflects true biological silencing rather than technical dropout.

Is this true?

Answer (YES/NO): NO